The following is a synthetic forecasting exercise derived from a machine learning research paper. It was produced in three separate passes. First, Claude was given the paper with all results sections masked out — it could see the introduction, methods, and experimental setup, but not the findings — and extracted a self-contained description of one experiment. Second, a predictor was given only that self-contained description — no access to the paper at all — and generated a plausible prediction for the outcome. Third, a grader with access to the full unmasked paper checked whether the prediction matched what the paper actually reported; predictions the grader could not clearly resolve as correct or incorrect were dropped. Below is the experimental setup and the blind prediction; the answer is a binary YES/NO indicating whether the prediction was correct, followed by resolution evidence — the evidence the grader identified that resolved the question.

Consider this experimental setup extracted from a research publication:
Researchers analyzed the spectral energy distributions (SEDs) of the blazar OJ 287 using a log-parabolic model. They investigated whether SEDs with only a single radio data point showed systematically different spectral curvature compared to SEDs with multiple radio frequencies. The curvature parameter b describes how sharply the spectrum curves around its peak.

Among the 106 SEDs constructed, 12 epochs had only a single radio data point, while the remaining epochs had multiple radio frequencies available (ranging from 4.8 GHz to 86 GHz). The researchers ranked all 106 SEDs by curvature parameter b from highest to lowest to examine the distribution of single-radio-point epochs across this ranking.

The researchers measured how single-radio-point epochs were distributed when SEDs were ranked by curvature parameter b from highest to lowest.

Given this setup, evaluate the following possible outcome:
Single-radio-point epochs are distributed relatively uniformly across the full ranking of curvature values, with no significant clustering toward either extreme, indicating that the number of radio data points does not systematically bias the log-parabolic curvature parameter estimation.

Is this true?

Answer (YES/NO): NO